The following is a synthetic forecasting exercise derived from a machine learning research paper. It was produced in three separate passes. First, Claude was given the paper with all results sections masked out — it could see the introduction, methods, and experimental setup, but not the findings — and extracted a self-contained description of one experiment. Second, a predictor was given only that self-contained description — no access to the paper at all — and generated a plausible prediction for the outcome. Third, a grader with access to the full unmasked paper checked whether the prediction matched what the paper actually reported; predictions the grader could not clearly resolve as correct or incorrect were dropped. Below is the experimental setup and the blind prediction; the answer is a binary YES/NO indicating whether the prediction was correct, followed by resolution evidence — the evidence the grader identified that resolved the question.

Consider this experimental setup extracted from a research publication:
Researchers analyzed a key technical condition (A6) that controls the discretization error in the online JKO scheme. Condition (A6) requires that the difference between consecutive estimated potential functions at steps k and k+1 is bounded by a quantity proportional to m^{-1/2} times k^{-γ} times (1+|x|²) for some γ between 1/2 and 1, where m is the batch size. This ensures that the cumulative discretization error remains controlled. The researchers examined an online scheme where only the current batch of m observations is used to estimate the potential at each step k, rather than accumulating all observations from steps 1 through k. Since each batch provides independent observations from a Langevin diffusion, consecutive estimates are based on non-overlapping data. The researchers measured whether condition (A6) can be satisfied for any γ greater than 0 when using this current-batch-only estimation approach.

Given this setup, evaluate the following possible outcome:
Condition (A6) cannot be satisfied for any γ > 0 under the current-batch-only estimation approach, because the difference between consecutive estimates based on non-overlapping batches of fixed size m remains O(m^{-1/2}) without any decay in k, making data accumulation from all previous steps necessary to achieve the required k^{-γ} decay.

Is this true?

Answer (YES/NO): YES